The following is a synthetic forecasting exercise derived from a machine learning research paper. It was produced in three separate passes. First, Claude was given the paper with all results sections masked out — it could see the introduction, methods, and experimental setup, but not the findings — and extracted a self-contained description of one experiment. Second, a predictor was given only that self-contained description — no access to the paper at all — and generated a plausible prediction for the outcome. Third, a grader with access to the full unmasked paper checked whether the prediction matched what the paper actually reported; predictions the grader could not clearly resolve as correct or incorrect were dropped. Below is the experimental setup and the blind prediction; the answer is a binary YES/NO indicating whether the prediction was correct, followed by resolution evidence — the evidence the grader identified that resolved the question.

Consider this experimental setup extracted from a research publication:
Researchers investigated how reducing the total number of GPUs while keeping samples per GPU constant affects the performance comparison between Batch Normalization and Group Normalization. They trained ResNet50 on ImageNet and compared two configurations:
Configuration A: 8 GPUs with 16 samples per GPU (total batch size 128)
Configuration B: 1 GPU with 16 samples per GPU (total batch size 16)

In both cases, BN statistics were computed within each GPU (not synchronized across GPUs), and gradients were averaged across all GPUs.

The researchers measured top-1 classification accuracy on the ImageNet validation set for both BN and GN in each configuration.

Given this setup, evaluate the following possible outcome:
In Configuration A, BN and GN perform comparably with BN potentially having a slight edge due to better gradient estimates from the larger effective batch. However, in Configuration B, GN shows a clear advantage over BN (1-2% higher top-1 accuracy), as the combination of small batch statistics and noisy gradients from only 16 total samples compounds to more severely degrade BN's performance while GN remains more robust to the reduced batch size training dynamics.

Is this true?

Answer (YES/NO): NO